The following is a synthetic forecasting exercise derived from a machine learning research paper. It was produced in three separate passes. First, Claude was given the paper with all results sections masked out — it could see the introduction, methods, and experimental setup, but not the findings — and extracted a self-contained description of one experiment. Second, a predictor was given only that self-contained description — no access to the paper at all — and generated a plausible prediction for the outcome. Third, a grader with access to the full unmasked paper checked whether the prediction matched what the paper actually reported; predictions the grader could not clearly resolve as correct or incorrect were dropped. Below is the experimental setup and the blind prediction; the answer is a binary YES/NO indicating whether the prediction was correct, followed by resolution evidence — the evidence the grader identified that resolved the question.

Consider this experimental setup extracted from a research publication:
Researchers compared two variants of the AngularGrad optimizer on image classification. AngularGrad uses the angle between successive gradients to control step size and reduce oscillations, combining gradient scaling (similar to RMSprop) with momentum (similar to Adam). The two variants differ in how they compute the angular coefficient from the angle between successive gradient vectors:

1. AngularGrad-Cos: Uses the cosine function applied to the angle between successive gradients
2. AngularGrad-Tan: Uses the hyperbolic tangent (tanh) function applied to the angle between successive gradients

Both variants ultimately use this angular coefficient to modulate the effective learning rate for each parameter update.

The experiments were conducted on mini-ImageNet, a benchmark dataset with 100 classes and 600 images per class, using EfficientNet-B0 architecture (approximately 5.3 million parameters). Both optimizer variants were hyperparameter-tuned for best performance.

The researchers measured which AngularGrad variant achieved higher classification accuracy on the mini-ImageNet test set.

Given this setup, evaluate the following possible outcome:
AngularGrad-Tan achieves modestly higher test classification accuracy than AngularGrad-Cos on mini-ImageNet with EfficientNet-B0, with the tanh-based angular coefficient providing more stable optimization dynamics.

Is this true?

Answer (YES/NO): YES